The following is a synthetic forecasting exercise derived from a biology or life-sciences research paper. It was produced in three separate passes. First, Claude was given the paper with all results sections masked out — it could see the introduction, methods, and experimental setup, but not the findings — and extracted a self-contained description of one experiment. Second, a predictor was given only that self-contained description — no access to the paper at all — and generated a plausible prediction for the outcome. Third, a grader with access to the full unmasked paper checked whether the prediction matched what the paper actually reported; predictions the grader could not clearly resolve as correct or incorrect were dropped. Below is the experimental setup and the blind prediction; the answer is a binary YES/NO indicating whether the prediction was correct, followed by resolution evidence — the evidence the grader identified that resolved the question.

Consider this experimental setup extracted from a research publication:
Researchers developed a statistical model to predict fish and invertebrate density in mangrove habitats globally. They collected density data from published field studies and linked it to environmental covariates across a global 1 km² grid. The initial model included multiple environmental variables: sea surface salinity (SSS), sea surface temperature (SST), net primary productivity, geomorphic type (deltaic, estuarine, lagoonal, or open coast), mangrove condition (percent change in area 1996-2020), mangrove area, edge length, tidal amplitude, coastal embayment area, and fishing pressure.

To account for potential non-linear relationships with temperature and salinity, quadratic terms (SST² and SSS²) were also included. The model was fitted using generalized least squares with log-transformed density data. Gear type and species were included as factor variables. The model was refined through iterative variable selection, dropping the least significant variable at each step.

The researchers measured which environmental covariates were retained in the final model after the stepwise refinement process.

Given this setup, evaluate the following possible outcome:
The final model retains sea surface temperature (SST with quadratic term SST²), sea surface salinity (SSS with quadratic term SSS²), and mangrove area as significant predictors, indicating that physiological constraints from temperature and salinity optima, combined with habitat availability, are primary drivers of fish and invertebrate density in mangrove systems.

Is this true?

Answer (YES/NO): NO